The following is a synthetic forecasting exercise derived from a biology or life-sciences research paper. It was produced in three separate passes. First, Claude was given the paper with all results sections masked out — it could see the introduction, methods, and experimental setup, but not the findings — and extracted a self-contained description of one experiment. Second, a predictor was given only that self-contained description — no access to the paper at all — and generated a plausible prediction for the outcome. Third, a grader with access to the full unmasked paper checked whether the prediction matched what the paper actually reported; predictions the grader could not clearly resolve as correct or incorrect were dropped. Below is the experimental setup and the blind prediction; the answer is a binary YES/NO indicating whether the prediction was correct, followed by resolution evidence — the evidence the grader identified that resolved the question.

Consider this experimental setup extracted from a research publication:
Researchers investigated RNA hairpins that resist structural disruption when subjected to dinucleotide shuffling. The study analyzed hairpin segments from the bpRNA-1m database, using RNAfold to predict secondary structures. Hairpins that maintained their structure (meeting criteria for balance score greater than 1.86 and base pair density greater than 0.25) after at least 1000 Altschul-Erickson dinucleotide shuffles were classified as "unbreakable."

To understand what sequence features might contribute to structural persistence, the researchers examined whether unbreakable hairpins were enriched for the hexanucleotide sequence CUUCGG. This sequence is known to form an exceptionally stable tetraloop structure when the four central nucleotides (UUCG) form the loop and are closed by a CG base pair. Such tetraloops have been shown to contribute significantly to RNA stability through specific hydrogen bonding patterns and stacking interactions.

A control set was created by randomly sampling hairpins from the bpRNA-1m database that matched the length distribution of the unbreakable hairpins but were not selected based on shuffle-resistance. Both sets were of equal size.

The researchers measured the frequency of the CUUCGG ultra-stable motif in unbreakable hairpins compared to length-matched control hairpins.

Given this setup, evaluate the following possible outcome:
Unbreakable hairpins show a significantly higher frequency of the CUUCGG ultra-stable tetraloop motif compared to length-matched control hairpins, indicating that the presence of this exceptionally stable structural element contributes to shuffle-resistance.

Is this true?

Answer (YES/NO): YES